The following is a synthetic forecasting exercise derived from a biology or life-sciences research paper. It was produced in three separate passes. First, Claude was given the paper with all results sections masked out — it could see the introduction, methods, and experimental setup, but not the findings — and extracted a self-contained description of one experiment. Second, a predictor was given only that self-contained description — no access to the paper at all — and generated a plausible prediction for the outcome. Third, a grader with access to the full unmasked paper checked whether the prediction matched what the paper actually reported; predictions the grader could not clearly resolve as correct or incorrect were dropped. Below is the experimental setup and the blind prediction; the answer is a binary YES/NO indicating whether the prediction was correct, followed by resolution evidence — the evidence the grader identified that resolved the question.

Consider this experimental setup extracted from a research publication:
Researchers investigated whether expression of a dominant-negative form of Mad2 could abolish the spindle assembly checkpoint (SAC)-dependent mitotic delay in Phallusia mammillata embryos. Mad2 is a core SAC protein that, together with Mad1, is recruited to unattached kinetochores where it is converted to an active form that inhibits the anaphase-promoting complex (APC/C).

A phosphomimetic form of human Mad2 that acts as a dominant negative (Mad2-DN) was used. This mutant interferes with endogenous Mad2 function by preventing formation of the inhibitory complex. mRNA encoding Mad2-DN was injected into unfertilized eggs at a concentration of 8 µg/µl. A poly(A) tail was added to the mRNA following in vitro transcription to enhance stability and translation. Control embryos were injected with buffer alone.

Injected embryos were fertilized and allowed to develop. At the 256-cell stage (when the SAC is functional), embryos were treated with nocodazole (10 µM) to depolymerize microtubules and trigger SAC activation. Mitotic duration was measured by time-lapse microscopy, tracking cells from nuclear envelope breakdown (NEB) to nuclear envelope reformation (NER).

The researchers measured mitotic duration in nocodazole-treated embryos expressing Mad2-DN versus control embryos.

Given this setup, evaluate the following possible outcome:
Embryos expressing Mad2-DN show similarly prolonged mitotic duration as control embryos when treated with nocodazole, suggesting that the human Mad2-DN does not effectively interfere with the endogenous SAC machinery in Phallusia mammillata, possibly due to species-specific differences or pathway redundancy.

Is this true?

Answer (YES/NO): NO